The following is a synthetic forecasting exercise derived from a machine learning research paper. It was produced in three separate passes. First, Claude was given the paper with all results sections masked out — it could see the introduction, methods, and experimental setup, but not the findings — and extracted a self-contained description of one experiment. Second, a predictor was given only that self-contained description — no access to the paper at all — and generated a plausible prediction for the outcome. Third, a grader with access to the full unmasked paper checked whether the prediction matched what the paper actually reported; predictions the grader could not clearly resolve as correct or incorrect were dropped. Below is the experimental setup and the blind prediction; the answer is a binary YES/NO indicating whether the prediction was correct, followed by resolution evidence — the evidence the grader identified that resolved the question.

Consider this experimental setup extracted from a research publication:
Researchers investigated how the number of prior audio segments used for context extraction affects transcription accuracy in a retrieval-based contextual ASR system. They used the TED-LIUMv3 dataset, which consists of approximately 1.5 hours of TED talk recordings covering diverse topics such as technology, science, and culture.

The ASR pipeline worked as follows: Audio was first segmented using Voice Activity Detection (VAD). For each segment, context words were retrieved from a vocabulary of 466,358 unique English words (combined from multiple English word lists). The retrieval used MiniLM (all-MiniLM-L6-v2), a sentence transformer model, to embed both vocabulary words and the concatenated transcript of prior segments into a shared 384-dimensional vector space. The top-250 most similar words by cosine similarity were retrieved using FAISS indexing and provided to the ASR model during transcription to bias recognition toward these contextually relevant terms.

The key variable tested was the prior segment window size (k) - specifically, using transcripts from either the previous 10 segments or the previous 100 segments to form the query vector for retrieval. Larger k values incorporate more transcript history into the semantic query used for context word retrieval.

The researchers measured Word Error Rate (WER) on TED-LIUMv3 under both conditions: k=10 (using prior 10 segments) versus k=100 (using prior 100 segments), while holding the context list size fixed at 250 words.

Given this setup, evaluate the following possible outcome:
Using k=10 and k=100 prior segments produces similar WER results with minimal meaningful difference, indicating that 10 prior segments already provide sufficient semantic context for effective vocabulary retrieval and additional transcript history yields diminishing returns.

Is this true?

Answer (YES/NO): NO